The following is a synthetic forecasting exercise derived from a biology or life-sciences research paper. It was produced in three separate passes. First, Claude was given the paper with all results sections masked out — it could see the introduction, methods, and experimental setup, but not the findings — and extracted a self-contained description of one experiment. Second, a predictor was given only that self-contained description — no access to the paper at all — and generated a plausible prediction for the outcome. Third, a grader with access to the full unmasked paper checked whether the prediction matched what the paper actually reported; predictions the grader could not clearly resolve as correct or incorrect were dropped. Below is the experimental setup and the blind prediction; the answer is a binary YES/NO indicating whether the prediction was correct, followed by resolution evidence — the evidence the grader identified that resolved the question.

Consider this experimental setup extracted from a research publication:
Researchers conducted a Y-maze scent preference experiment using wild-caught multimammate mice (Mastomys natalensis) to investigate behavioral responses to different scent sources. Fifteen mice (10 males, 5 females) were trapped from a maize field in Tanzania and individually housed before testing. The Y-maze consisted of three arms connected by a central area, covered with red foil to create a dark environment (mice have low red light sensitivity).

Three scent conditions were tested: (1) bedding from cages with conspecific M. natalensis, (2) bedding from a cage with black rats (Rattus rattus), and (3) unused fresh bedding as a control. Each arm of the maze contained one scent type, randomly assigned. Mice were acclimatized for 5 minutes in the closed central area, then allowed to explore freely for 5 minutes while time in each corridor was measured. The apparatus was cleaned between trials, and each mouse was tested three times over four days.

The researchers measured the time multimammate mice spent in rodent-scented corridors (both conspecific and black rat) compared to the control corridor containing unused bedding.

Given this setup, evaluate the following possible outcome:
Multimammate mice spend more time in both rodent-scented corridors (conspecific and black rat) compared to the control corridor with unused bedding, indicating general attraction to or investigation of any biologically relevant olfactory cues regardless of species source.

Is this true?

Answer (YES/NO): YES